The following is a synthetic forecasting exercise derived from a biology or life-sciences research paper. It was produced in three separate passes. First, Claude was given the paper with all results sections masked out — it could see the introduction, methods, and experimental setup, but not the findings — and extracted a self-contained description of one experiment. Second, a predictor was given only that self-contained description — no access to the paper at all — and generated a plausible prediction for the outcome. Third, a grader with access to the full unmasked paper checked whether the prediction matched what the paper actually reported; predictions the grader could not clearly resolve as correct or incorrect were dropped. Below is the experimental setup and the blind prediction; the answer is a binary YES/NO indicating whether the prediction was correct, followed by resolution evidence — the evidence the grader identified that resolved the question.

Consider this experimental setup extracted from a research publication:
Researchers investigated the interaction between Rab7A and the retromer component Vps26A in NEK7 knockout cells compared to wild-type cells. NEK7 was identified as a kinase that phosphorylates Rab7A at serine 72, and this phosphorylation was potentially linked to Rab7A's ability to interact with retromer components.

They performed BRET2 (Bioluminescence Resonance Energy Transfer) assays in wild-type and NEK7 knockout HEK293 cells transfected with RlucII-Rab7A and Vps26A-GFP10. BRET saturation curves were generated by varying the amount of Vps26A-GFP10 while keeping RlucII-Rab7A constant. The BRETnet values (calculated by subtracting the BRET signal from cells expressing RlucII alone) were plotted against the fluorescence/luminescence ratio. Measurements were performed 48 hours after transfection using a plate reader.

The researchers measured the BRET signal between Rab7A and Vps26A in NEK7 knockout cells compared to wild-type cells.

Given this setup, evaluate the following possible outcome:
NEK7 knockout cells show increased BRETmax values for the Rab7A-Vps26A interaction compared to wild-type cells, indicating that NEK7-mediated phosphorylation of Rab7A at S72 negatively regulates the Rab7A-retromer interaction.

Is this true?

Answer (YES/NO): NO